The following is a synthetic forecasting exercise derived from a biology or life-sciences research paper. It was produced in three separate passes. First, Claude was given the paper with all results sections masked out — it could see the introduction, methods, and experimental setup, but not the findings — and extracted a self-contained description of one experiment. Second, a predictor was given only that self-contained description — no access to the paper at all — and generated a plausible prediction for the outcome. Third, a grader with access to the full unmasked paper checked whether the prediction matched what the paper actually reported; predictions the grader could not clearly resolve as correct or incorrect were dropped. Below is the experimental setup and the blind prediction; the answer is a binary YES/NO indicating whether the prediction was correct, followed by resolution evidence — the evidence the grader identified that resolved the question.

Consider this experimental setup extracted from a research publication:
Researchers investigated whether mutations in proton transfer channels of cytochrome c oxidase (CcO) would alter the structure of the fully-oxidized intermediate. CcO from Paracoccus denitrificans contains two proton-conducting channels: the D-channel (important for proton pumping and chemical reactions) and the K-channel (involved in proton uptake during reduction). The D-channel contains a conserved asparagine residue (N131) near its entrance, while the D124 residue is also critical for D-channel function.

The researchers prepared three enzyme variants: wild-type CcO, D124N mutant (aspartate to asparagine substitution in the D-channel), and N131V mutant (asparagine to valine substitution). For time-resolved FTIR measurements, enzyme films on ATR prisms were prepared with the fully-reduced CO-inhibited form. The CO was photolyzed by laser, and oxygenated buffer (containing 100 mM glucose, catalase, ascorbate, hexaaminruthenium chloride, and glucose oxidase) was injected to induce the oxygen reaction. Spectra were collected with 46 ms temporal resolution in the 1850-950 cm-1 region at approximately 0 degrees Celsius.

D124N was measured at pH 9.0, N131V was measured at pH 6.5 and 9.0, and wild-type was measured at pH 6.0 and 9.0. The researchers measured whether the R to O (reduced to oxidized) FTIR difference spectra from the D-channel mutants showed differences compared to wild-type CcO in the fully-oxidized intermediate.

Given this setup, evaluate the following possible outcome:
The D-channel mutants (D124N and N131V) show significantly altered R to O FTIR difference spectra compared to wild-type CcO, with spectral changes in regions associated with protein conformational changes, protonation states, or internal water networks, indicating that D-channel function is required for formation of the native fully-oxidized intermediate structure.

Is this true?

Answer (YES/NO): NO